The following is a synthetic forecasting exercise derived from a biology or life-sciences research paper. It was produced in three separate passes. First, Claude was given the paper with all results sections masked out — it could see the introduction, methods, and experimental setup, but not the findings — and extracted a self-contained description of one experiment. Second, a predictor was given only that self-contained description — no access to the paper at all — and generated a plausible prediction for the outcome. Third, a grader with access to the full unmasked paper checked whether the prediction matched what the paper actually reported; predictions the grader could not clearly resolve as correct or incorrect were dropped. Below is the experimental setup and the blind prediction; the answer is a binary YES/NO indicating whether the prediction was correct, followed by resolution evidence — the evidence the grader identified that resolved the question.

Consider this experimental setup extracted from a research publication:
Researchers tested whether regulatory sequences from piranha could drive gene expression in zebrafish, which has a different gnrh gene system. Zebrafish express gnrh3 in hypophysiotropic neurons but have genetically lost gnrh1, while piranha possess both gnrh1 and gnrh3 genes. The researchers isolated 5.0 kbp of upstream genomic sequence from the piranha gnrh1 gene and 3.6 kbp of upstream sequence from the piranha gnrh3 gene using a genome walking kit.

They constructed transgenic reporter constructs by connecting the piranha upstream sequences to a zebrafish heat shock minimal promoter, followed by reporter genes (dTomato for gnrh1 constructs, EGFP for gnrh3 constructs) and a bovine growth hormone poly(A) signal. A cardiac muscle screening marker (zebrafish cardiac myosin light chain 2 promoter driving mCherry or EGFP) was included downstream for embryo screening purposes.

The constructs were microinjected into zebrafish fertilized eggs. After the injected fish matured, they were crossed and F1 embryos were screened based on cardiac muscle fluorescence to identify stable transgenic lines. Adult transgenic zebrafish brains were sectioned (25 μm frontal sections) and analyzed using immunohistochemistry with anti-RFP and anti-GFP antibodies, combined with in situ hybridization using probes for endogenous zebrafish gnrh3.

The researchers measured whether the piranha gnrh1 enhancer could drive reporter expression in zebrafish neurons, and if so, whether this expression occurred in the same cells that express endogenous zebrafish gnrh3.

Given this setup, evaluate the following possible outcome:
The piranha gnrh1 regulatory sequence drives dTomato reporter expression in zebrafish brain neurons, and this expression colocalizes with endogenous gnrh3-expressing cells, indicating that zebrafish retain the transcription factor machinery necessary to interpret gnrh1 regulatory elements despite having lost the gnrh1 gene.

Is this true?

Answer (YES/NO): YES